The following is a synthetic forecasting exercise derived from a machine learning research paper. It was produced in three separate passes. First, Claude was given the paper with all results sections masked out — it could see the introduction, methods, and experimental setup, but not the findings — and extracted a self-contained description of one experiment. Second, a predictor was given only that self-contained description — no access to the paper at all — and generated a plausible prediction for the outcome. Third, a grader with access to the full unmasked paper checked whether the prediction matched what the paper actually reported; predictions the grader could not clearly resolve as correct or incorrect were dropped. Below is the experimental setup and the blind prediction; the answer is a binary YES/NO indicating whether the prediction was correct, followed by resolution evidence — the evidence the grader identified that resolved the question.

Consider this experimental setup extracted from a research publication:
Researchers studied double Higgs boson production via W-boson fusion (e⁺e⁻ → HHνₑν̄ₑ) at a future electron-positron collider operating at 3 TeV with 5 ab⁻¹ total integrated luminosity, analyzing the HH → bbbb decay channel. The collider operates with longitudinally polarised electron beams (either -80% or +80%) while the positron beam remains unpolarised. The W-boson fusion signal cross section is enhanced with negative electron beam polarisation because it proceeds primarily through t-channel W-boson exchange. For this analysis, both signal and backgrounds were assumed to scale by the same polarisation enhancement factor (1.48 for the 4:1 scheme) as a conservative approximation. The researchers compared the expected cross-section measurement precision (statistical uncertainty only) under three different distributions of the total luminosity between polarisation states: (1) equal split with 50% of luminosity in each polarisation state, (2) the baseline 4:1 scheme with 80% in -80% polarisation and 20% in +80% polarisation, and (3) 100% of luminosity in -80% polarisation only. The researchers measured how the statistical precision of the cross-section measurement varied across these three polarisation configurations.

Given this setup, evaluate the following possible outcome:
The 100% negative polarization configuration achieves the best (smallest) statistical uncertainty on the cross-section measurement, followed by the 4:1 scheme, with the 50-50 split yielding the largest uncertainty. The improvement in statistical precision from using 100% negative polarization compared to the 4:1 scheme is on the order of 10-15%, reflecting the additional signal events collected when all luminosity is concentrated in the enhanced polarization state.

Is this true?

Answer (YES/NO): NO